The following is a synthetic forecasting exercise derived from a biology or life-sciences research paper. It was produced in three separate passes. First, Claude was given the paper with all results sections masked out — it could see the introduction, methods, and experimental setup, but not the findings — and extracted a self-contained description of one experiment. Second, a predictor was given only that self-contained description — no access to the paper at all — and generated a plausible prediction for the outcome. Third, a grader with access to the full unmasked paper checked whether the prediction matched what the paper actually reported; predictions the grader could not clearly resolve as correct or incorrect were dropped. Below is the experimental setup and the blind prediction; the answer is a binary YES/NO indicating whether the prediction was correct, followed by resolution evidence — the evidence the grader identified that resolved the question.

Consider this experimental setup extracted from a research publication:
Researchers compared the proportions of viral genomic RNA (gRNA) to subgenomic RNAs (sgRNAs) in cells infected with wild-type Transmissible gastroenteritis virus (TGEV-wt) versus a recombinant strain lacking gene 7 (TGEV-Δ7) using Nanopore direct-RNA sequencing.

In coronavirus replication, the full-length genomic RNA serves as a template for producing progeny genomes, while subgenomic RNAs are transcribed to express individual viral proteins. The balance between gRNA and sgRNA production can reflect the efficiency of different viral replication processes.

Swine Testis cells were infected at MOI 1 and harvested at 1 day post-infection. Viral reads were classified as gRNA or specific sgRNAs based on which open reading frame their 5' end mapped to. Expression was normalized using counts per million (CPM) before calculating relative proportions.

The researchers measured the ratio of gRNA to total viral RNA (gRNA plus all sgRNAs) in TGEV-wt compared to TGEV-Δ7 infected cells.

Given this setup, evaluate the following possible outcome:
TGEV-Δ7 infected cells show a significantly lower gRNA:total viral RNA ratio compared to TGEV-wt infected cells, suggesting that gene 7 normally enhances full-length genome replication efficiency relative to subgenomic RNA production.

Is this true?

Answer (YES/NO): NO